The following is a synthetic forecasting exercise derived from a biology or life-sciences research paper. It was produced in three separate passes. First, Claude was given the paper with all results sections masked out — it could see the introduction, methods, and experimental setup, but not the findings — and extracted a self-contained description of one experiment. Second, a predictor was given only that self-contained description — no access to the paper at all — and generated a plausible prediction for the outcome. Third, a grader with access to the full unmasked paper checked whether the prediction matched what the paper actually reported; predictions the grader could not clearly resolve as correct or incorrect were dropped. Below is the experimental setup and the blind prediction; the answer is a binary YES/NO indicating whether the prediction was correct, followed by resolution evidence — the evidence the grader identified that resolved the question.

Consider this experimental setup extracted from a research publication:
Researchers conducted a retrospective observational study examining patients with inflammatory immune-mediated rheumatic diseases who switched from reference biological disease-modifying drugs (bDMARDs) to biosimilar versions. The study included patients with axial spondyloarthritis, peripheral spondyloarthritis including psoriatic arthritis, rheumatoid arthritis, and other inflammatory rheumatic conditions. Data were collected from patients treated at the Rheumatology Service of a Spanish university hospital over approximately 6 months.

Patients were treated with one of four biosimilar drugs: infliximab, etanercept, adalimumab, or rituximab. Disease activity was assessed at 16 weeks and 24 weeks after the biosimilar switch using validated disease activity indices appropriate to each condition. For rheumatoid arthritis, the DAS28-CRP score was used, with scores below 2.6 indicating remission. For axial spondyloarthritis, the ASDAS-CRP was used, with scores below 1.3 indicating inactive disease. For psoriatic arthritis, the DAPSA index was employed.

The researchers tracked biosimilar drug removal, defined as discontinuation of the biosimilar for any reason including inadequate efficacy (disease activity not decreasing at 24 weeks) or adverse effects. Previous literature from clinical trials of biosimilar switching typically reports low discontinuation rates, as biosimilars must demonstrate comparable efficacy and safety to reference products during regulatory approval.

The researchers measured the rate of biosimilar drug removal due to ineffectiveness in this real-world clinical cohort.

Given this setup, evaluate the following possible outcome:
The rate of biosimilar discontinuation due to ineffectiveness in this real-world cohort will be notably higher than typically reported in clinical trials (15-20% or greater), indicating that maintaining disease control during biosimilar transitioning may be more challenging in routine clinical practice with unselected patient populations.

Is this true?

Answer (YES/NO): YES